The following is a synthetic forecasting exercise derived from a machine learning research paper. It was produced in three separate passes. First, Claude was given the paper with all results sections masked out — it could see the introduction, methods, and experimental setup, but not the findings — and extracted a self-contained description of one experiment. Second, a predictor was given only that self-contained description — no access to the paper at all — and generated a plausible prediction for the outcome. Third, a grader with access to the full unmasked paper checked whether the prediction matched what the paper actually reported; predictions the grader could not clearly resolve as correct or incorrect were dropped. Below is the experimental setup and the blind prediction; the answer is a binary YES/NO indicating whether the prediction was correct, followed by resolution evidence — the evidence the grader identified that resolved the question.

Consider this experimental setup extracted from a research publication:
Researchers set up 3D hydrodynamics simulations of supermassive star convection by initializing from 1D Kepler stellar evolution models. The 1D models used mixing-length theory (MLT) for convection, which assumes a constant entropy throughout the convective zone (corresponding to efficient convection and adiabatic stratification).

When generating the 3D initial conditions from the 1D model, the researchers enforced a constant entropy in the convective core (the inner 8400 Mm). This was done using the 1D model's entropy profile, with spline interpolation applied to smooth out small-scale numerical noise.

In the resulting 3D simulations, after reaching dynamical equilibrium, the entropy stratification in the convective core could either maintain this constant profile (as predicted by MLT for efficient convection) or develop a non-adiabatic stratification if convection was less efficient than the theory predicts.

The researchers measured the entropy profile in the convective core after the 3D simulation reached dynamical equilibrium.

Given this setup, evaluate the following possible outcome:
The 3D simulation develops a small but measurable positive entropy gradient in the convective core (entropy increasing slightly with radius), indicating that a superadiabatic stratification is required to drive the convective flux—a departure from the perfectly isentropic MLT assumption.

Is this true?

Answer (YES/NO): NO